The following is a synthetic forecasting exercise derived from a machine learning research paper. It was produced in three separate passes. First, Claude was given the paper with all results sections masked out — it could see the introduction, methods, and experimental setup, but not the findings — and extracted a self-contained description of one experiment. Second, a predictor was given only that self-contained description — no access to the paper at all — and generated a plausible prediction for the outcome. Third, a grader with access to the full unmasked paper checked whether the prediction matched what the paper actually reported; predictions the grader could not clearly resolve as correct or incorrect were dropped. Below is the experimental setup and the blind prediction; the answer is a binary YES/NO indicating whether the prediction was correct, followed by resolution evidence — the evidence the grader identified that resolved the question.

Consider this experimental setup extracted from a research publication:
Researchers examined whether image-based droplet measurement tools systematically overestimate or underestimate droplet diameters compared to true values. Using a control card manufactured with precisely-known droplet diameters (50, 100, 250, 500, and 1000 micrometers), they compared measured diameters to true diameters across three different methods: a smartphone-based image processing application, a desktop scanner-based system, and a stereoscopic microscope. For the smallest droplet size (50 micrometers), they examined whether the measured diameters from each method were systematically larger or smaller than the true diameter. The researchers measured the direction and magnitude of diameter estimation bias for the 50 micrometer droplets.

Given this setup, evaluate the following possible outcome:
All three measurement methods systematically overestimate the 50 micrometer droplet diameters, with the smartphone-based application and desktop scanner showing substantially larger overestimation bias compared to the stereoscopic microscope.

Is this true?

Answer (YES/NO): NO